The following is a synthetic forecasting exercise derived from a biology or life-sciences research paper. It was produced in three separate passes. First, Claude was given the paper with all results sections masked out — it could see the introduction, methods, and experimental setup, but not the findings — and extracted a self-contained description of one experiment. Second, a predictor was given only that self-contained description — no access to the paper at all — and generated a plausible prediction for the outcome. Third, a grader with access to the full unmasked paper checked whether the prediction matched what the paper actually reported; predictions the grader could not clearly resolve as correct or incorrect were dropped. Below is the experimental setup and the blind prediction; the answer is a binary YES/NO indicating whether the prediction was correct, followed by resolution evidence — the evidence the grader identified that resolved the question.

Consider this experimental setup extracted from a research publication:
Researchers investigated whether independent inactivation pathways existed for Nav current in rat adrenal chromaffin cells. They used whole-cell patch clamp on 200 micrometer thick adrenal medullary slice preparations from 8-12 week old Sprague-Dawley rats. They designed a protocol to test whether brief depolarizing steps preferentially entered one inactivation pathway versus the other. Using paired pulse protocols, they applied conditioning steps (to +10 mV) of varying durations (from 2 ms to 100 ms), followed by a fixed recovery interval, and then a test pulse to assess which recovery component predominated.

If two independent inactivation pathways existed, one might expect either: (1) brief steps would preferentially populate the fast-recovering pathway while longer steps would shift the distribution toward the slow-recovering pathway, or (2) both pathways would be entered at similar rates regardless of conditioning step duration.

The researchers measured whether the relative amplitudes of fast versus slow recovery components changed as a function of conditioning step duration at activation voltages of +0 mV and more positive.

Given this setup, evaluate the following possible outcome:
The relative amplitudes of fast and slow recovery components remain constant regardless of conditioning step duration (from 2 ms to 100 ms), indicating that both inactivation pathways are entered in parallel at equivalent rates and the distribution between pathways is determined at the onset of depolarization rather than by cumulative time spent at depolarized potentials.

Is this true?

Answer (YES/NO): NO